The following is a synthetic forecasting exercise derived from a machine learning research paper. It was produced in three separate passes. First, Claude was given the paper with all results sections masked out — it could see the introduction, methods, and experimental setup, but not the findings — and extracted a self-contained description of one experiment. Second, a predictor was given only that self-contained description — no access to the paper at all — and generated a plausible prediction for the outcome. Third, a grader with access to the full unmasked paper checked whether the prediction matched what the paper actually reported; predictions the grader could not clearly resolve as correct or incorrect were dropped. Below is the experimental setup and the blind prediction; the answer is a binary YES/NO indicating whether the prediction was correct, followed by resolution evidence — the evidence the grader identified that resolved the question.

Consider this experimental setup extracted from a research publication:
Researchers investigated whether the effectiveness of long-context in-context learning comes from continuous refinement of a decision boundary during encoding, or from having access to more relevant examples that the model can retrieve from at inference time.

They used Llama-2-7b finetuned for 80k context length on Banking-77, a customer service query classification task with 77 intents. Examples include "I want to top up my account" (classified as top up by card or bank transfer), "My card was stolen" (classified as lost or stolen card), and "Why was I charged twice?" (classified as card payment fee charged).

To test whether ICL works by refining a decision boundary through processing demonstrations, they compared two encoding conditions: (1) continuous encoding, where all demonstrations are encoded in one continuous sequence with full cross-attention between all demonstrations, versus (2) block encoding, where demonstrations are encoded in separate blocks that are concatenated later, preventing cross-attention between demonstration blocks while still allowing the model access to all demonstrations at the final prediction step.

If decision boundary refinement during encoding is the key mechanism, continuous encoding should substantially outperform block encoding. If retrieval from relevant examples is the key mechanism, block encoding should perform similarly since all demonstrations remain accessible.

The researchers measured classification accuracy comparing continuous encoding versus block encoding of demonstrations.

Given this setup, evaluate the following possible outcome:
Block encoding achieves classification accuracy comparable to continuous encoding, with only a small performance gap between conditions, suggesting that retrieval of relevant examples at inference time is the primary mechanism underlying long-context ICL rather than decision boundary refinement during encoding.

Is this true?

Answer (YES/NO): YES